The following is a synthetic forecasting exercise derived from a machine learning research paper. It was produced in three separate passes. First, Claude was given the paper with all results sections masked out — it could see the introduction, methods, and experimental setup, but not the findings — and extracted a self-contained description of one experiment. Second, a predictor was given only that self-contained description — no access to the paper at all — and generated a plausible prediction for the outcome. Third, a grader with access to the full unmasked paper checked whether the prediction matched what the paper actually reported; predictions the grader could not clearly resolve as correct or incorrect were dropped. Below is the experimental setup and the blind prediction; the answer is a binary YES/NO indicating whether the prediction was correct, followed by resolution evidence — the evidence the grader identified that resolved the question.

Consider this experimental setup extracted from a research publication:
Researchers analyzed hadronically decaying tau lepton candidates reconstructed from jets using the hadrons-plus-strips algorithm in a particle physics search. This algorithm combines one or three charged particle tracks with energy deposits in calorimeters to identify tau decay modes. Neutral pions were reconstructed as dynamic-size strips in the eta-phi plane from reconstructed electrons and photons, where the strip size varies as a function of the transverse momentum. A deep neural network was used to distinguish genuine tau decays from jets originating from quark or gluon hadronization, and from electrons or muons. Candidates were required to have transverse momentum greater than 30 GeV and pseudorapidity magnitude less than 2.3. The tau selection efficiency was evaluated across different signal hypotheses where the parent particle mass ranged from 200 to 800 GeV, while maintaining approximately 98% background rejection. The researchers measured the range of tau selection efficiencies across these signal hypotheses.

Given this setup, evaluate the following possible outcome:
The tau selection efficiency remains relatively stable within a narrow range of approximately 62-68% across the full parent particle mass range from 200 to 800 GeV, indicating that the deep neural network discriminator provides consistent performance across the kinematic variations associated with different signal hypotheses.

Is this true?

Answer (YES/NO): NO